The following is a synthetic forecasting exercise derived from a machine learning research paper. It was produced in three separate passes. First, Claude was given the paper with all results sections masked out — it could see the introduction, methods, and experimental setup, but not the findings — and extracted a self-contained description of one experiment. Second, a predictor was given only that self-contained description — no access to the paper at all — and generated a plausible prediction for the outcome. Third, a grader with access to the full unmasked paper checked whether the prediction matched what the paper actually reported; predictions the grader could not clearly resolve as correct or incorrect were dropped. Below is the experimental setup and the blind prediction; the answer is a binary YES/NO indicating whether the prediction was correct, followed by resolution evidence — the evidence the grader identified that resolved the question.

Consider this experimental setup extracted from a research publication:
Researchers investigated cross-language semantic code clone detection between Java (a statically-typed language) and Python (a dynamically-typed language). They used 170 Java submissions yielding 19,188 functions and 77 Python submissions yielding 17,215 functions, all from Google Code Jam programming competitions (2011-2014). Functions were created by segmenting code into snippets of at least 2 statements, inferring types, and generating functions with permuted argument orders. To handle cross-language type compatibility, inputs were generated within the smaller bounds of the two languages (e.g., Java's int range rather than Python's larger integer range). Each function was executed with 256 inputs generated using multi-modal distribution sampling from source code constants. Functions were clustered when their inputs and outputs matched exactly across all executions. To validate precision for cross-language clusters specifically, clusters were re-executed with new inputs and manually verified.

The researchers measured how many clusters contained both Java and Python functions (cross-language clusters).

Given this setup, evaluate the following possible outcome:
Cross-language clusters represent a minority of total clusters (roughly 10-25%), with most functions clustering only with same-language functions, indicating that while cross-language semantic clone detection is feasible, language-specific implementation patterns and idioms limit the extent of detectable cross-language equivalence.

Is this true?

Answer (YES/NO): NO